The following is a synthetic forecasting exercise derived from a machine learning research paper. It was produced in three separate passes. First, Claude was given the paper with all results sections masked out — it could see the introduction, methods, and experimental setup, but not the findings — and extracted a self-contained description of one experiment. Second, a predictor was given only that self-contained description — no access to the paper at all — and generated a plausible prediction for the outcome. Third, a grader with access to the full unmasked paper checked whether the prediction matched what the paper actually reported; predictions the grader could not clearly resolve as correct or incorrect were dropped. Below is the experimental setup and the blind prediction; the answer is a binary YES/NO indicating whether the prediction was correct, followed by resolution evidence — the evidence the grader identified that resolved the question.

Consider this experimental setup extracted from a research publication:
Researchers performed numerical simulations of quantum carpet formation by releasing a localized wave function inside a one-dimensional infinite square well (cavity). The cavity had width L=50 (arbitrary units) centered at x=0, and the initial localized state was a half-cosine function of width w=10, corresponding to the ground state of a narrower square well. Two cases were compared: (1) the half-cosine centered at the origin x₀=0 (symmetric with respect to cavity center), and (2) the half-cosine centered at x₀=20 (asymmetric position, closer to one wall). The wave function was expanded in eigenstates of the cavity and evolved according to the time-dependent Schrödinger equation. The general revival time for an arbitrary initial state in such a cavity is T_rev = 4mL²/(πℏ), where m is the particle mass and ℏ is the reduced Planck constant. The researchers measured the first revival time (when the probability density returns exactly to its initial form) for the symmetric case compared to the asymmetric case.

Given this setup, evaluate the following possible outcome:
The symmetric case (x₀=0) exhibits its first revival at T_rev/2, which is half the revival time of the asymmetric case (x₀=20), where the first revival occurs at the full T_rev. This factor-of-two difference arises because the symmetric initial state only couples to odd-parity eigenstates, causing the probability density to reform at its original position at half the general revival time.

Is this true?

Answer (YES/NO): NO